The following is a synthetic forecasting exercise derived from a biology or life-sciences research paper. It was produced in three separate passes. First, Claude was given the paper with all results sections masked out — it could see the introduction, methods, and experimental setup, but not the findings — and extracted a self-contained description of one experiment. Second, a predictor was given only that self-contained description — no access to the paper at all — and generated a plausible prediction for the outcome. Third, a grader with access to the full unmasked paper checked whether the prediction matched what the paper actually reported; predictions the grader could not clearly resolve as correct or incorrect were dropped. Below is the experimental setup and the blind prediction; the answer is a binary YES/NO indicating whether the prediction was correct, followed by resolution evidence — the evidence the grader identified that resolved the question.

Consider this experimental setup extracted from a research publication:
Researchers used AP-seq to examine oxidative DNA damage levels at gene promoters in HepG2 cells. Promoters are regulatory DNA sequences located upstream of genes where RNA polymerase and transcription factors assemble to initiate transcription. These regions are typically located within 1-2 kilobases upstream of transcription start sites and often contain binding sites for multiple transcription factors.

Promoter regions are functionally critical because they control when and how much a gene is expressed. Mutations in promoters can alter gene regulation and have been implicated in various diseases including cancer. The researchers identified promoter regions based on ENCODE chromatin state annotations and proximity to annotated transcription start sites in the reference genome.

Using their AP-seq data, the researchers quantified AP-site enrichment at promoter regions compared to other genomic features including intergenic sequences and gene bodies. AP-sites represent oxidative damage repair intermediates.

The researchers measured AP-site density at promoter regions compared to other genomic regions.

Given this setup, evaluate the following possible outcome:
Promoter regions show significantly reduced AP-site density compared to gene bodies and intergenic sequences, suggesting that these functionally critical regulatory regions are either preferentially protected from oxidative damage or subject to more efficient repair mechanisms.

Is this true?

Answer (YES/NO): YES